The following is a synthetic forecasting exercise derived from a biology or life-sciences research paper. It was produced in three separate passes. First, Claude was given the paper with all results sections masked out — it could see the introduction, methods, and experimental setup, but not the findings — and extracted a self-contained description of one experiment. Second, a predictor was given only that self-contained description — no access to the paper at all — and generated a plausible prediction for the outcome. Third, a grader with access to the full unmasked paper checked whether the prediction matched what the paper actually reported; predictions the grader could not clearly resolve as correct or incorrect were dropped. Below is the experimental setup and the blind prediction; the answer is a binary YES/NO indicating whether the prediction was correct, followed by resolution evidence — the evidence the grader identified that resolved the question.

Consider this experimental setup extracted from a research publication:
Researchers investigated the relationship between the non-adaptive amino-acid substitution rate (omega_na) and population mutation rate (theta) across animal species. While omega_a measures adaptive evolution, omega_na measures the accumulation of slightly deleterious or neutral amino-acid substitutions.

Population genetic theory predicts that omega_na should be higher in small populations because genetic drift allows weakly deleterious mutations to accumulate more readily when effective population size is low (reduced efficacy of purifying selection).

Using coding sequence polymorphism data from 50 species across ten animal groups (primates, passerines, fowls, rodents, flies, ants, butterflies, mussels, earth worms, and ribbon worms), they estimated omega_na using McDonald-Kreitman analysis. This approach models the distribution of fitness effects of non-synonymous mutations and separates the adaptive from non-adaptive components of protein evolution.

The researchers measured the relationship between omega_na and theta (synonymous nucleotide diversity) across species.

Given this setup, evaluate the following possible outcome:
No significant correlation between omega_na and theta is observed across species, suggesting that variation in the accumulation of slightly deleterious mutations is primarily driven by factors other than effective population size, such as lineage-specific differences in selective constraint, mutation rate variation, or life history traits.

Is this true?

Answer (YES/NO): NO